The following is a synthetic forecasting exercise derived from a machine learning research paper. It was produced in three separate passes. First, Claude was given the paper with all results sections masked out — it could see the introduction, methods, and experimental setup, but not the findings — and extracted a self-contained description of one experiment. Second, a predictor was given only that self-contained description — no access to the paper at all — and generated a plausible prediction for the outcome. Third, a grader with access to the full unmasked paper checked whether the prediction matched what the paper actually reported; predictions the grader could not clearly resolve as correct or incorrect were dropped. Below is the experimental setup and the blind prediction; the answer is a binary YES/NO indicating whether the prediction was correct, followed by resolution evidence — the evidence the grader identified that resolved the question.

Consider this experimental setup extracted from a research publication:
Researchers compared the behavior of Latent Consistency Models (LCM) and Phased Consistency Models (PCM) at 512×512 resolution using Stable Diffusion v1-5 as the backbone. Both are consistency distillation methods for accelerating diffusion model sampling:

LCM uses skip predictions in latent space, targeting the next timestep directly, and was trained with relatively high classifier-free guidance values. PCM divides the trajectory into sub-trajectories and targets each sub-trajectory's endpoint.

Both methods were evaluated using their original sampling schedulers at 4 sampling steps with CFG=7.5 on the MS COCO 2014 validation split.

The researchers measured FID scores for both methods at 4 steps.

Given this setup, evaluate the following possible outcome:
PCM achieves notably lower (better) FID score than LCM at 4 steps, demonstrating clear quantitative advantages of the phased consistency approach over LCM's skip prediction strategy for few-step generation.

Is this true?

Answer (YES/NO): NO